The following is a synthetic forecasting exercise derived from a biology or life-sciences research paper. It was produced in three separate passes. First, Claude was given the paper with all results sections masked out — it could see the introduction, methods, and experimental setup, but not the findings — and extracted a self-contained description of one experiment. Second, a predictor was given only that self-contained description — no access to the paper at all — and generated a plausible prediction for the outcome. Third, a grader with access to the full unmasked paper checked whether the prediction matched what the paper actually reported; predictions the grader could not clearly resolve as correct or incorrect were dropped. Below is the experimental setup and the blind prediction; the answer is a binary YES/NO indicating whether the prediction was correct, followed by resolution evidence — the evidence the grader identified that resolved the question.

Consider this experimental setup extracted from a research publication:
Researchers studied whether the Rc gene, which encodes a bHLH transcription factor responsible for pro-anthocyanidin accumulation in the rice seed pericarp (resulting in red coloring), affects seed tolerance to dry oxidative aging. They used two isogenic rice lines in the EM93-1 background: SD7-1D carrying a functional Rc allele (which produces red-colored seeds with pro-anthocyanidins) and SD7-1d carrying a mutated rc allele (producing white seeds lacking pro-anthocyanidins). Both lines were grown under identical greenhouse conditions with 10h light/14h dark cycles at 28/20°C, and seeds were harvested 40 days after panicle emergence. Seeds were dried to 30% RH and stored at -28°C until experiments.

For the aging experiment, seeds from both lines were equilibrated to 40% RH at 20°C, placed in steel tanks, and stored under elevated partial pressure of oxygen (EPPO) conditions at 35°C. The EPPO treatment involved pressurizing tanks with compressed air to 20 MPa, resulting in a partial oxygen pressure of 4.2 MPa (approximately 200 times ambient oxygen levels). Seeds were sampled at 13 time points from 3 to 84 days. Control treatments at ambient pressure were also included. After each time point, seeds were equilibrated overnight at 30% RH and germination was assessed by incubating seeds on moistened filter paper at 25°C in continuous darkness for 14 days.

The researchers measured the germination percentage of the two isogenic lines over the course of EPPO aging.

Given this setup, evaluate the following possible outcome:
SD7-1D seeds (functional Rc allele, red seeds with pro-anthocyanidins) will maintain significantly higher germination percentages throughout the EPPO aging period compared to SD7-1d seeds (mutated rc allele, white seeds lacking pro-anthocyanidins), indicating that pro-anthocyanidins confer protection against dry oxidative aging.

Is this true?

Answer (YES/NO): YES